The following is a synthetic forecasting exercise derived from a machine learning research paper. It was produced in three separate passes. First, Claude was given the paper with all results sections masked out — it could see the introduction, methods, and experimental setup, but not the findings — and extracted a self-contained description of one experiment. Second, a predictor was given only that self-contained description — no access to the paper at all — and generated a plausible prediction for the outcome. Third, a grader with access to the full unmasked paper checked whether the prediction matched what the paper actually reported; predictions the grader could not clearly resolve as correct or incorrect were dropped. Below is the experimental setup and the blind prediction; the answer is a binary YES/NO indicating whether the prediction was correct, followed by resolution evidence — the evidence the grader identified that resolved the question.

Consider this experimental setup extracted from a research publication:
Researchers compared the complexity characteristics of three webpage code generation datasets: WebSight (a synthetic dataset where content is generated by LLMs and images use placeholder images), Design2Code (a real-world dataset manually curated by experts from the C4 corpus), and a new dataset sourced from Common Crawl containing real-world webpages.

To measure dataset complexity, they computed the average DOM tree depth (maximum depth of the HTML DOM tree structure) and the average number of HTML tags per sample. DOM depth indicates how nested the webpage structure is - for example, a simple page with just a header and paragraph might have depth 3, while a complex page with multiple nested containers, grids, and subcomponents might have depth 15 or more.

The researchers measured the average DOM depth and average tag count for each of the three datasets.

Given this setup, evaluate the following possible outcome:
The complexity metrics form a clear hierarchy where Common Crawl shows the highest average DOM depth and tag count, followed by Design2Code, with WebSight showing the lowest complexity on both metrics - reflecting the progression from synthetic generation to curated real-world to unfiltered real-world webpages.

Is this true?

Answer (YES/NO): YES